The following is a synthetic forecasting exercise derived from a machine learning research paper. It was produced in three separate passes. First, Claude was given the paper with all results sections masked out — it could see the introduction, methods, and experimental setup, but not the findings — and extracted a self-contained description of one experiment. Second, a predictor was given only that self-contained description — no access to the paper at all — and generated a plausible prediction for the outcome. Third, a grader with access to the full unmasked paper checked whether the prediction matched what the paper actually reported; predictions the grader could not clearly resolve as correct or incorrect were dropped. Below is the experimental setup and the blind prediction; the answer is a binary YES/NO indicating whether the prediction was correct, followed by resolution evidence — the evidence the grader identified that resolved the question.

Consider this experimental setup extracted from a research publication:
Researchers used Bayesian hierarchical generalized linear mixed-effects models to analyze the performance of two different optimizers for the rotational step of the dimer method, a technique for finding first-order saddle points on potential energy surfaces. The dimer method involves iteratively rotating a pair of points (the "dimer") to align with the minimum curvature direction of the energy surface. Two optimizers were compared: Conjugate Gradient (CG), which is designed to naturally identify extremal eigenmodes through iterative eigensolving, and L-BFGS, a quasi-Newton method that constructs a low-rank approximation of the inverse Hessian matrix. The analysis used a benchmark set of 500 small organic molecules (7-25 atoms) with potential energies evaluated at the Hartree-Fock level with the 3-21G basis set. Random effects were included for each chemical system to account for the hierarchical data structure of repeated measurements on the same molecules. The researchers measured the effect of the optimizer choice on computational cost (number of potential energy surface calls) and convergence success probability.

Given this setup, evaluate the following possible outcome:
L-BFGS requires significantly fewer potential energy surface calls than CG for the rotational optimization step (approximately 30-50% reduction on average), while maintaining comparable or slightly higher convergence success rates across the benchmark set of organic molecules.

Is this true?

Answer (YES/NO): NO